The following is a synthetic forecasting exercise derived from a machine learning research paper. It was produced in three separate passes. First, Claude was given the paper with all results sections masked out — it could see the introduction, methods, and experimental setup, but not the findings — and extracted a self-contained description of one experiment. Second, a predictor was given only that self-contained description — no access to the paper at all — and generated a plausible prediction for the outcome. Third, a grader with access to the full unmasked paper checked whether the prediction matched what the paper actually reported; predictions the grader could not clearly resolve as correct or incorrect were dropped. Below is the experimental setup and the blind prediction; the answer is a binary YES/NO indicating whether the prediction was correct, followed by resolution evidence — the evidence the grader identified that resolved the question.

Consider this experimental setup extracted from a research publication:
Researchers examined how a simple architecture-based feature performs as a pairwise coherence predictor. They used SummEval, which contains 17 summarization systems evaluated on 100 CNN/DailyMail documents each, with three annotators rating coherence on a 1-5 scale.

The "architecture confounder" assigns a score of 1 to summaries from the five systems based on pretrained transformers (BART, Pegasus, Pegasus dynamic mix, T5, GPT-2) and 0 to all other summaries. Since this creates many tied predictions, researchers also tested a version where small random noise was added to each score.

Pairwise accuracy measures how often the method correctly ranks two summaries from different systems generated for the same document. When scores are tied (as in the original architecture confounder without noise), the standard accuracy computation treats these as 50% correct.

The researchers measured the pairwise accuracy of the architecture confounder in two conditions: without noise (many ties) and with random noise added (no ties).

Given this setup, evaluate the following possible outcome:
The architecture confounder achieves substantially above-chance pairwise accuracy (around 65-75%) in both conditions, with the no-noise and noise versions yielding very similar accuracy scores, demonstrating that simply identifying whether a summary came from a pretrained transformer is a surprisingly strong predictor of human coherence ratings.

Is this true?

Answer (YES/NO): NO